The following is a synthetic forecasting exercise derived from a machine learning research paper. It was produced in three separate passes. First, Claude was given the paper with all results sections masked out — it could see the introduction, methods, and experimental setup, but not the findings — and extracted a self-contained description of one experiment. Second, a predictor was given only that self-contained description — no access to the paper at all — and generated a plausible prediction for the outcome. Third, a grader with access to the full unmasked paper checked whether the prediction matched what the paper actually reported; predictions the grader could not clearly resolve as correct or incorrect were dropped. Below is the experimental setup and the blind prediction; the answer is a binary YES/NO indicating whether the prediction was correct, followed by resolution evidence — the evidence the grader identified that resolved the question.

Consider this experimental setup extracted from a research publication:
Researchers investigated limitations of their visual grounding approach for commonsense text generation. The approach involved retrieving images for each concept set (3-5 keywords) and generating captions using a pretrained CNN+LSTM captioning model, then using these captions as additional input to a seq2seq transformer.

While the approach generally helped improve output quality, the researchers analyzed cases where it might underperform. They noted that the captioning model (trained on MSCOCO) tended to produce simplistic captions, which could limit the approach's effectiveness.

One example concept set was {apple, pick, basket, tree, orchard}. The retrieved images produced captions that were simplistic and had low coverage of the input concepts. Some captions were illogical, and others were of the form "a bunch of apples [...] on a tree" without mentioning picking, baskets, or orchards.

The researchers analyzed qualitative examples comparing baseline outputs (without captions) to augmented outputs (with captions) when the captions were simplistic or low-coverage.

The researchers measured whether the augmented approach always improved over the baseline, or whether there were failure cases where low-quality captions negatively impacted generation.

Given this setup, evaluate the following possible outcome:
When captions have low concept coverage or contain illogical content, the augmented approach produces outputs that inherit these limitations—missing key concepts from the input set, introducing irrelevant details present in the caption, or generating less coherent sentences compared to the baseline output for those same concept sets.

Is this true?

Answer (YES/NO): YES